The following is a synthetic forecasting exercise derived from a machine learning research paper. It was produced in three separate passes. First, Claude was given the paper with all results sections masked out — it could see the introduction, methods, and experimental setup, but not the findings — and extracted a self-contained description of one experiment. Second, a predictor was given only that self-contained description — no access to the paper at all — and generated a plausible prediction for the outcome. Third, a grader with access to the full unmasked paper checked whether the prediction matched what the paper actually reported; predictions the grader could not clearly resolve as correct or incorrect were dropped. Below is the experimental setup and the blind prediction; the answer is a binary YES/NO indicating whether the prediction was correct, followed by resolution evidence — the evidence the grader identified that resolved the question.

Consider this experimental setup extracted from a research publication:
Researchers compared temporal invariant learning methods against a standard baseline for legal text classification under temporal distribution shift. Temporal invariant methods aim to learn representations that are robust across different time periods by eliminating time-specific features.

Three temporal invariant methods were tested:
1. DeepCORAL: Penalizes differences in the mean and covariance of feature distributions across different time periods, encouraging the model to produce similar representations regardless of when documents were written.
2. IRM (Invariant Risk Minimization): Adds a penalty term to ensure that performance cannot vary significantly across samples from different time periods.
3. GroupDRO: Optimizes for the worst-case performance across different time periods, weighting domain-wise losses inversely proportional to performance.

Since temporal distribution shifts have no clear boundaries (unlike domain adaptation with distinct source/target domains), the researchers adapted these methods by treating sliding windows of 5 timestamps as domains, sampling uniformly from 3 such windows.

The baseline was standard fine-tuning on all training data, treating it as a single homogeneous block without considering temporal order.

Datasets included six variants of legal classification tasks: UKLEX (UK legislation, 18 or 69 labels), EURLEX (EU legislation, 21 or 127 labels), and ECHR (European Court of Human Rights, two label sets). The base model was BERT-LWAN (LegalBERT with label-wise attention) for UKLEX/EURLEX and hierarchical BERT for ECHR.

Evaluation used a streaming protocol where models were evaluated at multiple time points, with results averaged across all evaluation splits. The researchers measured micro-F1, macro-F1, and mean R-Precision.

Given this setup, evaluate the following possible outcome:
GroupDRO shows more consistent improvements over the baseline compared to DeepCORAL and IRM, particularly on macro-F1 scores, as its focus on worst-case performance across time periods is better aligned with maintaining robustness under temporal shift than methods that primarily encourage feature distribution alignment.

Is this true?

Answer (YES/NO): NO